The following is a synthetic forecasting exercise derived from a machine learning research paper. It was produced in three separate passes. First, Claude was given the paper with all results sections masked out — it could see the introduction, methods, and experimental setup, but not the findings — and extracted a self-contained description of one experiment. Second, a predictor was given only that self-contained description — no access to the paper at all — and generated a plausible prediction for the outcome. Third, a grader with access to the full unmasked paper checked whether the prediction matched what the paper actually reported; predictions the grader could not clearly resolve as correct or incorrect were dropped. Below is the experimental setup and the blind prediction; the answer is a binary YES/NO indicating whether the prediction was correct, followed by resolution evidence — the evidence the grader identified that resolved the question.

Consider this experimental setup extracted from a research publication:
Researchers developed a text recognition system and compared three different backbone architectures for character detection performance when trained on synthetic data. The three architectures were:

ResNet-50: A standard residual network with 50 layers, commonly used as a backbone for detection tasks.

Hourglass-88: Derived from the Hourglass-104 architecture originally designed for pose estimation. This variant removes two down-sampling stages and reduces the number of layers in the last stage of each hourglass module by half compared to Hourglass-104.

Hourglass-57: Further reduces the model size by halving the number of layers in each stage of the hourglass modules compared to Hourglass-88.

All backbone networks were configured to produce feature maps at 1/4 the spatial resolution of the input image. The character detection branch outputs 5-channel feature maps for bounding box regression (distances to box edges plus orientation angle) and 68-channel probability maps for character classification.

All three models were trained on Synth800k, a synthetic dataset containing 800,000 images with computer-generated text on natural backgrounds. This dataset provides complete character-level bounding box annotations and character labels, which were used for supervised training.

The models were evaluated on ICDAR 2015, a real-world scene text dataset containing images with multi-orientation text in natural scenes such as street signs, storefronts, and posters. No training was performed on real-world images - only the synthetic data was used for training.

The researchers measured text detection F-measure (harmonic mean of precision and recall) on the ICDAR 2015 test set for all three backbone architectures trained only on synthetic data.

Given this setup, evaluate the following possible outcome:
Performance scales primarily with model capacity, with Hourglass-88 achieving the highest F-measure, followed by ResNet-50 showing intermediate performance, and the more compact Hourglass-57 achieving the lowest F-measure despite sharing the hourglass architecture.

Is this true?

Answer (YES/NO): NO